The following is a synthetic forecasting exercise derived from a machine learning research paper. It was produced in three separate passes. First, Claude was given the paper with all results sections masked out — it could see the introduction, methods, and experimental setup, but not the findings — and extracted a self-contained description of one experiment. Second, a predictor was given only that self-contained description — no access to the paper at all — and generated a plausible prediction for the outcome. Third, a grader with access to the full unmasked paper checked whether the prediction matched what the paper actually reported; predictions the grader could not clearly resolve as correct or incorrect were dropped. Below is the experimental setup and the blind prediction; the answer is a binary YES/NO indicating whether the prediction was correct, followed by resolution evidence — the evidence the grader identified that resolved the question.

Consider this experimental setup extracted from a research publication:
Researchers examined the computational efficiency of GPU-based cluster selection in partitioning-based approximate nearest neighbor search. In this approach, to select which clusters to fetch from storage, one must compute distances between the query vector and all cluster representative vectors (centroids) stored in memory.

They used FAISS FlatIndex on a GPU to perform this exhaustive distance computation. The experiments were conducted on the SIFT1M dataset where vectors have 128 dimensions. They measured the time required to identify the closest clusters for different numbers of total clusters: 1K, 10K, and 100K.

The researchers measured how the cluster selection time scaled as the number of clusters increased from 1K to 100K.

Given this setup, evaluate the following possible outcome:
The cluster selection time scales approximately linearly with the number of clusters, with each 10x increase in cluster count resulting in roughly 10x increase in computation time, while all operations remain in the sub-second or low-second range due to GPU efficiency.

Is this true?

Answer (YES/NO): NO